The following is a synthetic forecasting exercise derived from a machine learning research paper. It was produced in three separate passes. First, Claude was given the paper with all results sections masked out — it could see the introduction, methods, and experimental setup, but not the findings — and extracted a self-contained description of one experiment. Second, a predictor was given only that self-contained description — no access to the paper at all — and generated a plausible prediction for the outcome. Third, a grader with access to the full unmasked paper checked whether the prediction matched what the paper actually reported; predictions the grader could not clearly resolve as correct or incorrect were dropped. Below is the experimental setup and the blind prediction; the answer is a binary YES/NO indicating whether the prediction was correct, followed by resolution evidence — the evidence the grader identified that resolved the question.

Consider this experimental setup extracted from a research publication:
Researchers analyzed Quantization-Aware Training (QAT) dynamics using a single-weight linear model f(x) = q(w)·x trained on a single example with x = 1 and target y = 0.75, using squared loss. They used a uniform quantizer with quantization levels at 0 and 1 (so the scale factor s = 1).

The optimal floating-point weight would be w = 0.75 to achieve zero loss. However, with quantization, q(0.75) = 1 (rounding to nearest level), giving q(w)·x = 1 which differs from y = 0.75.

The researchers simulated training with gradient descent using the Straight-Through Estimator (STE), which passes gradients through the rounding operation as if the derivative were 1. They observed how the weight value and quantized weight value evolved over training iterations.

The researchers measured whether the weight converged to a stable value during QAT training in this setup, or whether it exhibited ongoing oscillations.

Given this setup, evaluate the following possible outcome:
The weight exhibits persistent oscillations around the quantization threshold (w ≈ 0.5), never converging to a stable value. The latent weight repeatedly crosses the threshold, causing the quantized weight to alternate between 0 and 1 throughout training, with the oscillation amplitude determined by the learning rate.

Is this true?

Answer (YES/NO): YES